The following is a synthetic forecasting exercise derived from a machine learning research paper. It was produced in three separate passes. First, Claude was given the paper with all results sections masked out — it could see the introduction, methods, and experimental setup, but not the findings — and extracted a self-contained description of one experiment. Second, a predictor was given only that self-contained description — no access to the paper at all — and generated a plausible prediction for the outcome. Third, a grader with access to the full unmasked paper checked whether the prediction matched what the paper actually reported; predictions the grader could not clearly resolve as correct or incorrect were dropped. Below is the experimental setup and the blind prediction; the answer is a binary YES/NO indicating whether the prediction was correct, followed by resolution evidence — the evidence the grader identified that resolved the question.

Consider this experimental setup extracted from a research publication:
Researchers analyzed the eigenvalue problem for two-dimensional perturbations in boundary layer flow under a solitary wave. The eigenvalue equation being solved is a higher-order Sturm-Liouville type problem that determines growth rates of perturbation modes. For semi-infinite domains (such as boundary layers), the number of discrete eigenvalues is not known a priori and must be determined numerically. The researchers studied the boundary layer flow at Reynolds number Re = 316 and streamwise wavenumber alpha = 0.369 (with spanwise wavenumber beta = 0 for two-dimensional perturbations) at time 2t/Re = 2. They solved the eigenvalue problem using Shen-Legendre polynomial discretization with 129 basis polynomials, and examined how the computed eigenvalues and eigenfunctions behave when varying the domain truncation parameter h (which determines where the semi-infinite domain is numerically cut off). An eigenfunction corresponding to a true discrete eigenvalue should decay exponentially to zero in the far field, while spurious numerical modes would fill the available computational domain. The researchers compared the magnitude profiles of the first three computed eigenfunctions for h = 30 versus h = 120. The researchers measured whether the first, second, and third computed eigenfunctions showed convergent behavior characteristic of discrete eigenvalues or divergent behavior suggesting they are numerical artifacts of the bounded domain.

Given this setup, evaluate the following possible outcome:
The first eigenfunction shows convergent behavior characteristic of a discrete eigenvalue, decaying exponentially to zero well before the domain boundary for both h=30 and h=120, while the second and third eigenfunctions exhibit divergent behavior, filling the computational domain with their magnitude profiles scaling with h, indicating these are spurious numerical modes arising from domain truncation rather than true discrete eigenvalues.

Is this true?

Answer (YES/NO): YES